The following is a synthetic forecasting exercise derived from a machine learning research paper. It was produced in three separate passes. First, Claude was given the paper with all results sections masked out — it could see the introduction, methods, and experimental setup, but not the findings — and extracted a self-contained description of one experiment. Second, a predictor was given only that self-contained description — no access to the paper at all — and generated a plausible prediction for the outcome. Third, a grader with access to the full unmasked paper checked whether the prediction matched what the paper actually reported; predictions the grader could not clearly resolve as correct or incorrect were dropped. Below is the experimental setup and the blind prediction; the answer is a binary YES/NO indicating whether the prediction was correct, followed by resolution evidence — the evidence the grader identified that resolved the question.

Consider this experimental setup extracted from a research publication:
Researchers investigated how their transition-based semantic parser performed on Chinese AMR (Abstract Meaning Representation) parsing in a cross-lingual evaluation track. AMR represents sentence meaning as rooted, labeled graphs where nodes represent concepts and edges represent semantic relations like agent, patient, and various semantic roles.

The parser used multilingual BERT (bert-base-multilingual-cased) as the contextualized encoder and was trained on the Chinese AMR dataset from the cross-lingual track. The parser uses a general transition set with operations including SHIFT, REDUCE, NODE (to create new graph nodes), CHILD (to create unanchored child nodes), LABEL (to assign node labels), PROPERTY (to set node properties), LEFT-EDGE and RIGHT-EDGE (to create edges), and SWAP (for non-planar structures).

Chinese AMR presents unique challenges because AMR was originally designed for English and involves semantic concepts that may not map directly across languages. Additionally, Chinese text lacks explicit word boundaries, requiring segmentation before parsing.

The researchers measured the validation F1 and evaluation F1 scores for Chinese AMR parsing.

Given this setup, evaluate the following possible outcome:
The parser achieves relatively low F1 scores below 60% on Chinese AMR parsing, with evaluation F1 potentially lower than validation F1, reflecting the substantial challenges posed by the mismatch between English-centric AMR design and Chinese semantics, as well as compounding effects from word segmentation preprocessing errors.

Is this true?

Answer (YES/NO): NO